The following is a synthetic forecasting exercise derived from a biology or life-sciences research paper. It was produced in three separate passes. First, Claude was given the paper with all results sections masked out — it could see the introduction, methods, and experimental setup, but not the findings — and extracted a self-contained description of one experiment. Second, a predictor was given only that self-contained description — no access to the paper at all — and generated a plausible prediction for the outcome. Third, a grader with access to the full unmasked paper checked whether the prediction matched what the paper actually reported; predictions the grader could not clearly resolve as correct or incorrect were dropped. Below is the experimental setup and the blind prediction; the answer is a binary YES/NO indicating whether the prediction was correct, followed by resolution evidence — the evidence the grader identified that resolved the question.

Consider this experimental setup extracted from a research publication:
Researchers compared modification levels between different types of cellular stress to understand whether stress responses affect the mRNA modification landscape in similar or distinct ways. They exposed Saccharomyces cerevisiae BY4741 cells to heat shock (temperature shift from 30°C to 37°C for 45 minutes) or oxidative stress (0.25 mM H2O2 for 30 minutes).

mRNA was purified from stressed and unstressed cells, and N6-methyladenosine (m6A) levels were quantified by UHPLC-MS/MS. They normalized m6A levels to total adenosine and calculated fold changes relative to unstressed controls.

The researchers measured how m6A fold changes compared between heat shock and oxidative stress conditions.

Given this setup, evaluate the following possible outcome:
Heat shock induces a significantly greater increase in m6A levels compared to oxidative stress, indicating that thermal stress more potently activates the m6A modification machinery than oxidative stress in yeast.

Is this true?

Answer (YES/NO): NO